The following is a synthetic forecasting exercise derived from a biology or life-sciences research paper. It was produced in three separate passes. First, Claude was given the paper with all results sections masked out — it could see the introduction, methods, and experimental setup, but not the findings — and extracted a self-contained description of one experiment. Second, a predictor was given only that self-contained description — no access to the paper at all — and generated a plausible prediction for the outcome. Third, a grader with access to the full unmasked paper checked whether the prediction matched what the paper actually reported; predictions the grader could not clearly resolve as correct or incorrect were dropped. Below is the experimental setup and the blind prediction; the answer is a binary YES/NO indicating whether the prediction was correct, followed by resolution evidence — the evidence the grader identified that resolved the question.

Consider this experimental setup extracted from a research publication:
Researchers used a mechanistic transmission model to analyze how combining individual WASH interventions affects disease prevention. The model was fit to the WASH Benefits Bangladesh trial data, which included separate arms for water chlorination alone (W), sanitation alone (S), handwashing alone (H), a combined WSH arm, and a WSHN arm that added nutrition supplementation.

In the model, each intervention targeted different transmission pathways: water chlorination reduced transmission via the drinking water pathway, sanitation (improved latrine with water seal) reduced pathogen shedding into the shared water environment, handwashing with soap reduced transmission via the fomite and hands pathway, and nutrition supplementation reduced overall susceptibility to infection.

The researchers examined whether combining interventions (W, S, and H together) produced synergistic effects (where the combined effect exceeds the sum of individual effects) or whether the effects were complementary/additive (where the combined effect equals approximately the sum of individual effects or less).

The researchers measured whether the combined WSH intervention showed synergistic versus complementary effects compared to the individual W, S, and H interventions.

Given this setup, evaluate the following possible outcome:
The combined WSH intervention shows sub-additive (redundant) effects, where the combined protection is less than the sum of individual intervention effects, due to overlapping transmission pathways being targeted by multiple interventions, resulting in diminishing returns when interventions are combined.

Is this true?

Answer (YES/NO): NO